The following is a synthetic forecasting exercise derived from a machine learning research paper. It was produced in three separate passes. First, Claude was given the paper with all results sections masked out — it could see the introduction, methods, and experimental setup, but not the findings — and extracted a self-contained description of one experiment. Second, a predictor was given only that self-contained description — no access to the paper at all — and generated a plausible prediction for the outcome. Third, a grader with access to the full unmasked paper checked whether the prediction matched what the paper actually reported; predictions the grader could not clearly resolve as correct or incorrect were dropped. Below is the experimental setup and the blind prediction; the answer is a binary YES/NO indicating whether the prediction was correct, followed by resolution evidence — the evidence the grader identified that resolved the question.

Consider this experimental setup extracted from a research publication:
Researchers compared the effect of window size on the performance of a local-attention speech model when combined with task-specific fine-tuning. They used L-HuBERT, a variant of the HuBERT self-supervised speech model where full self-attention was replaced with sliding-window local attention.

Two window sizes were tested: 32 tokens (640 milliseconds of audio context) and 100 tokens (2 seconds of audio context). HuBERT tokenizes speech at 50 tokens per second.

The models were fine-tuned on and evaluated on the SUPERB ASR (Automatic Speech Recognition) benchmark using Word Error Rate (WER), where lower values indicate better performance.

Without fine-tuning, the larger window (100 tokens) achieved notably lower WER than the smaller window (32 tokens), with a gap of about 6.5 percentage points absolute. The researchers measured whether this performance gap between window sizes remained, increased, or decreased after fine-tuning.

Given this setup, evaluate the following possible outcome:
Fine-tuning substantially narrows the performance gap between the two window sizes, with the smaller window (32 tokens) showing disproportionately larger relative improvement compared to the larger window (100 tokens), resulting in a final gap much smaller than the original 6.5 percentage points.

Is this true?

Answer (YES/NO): YES